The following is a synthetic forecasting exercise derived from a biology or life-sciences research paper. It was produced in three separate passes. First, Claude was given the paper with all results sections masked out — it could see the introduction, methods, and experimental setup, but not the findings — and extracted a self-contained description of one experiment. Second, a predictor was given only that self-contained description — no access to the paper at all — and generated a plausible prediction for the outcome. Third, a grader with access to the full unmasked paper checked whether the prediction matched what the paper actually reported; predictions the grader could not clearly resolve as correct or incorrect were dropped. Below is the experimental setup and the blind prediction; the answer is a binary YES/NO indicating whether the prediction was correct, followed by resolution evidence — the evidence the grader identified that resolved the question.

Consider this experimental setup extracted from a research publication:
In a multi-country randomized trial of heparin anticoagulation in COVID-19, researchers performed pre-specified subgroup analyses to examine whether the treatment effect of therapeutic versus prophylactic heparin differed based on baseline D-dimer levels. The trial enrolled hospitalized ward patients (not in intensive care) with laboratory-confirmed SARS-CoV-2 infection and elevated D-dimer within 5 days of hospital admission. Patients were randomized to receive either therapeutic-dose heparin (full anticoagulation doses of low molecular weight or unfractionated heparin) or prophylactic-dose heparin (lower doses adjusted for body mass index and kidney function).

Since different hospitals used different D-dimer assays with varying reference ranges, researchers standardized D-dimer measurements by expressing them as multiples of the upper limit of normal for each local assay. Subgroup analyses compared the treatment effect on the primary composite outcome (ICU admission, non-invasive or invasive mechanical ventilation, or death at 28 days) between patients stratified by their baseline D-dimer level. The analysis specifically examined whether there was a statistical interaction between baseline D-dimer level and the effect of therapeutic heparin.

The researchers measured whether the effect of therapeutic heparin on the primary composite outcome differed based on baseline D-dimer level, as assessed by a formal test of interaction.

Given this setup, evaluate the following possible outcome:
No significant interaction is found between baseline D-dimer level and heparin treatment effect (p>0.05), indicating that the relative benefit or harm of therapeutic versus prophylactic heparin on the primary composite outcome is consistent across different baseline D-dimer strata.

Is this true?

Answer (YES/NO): YES